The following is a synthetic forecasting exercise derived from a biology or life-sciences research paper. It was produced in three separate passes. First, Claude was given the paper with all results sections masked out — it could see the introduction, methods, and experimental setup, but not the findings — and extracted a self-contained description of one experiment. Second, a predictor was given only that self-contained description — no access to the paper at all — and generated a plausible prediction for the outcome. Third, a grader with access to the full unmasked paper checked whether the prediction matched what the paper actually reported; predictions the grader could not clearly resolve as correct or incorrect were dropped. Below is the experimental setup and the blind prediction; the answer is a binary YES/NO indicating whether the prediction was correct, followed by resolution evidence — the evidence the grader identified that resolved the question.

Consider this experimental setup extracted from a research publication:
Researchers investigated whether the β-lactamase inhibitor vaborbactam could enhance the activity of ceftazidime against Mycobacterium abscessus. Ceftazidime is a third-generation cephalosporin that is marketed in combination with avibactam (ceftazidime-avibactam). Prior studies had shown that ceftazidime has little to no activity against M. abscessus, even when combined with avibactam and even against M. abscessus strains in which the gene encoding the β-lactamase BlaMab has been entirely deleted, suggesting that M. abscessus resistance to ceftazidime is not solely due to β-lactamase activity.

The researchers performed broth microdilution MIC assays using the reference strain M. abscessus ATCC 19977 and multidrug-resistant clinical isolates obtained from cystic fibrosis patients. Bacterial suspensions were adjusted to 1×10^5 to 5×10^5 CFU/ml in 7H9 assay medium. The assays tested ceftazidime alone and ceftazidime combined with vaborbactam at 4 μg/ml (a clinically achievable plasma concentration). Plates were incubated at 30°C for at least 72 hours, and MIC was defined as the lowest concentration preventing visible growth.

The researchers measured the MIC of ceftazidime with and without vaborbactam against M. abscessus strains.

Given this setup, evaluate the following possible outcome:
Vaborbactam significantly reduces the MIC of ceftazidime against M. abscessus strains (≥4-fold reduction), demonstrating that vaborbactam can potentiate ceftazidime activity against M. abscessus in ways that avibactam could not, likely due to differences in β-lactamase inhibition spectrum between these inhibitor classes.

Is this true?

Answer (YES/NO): NO